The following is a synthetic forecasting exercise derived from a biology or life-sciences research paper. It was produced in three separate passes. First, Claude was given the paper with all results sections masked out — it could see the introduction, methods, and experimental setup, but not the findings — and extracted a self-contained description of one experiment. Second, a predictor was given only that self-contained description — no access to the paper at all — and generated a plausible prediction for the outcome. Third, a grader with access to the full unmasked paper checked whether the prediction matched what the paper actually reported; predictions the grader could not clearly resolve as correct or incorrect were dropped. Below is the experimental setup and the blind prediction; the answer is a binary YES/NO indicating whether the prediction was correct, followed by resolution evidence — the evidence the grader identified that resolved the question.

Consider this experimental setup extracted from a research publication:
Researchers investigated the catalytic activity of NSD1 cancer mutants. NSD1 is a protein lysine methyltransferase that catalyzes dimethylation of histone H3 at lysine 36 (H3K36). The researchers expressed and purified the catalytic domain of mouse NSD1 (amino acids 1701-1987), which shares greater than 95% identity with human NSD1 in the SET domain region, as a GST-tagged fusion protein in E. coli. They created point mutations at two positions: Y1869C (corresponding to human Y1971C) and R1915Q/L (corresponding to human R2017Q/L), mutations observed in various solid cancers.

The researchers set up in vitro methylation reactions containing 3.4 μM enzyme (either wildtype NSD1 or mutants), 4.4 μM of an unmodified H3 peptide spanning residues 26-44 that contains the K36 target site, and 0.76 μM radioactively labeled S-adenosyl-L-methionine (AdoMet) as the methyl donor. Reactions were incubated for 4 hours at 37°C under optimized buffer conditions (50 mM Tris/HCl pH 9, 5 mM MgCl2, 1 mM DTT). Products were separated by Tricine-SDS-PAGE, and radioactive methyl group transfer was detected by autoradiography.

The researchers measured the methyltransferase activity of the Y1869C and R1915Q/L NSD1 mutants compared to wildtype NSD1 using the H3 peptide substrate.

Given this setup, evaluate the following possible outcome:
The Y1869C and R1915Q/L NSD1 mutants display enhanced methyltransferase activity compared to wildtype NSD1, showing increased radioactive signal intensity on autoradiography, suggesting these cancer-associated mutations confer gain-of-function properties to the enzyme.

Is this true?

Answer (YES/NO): NO